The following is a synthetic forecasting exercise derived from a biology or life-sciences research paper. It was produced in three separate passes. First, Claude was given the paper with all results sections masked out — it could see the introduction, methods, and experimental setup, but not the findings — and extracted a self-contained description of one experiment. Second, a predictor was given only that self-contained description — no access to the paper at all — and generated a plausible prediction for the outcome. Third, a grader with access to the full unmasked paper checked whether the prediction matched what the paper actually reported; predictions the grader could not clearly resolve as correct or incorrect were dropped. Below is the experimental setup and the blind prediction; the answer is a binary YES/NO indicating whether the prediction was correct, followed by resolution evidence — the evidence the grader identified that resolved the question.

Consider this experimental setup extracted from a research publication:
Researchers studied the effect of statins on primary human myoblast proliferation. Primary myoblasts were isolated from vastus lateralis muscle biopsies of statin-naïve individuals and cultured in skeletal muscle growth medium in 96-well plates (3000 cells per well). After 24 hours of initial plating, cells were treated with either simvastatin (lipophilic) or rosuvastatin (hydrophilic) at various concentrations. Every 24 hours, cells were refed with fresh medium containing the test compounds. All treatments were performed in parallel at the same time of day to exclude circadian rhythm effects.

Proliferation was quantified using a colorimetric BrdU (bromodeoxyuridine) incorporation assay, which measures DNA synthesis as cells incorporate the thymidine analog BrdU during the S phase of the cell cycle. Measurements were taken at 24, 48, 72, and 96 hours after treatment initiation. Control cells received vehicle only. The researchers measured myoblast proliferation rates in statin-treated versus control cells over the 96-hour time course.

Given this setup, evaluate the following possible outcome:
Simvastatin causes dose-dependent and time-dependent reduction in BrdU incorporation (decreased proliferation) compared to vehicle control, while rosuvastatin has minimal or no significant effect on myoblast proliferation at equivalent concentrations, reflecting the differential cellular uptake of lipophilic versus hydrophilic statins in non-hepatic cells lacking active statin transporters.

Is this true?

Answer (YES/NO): NO